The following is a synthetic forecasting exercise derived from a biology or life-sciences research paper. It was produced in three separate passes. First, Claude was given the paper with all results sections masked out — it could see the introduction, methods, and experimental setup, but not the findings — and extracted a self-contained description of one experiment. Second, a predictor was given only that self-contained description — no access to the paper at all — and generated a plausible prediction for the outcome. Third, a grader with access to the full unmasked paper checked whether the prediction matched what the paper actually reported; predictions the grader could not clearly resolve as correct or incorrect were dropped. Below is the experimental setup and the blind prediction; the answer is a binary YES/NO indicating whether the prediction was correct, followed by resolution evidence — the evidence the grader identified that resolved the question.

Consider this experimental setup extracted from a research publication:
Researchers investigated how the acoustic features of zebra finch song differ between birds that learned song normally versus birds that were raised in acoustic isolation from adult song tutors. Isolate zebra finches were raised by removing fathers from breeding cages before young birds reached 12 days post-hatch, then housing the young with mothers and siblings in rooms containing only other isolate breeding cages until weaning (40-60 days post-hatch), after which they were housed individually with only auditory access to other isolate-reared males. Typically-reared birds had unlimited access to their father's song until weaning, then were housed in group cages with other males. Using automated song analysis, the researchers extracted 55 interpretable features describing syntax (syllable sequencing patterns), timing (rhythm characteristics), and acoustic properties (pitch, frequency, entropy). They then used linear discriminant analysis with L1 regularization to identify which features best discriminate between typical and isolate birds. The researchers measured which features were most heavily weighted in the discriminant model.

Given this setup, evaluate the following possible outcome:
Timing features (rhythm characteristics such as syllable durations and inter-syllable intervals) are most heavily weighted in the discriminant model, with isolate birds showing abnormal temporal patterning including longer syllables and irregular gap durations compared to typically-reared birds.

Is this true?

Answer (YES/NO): NO